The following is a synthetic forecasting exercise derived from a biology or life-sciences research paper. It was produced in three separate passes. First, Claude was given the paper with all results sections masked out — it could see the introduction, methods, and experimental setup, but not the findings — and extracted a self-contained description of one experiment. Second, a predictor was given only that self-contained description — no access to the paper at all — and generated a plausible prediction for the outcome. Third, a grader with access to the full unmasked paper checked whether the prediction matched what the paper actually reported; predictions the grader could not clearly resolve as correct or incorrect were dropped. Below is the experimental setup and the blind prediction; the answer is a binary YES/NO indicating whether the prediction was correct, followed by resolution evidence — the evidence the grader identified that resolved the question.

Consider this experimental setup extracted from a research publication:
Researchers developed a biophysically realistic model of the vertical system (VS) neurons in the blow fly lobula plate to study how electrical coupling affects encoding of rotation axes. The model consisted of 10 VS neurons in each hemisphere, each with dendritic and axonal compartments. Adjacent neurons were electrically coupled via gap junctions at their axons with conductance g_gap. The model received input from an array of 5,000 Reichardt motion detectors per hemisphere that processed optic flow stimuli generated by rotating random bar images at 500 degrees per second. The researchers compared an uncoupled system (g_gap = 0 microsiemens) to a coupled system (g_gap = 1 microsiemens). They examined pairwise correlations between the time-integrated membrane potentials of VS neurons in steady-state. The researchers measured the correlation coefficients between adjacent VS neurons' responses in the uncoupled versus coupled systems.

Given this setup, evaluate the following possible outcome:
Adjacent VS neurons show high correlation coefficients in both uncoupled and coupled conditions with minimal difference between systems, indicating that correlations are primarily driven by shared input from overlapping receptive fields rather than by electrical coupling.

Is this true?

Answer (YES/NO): NO